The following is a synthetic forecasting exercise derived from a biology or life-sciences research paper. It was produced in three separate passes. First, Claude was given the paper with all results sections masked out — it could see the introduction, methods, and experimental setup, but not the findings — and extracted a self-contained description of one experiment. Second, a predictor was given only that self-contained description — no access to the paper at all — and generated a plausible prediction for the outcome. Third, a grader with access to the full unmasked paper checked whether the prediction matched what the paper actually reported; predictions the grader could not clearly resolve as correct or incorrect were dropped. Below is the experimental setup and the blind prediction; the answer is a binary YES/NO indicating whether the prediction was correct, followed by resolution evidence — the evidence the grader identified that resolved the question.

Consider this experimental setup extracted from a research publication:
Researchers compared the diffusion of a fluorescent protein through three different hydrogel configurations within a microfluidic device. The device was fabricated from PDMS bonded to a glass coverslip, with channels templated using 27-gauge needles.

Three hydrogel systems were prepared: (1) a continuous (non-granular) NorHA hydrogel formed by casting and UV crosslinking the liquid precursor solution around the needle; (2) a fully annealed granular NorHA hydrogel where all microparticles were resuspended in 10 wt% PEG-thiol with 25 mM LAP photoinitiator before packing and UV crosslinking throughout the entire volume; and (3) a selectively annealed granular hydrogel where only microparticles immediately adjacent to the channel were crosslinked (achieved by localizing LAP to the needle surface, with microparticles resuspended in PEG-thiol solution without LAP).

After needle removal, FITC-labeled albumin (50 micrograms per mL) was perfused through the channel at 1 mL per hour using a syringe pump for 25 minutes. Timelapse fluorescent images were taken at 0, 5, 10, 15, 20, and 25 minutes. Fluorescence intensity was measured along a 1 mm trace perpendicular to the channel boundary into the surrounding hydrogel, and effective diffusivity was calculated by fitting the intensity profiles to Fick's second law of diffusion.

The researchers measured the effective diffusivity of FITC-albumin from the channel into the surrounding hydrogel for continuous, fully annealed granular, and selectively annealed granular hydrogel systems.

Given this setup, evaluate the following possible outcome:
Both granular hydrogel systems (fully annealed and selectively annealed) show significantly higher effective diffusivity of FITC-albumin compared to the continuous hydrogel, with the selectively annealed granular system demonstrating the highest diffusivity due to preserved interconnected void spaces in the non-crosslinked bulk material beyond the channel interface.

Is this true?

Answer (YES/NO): YES